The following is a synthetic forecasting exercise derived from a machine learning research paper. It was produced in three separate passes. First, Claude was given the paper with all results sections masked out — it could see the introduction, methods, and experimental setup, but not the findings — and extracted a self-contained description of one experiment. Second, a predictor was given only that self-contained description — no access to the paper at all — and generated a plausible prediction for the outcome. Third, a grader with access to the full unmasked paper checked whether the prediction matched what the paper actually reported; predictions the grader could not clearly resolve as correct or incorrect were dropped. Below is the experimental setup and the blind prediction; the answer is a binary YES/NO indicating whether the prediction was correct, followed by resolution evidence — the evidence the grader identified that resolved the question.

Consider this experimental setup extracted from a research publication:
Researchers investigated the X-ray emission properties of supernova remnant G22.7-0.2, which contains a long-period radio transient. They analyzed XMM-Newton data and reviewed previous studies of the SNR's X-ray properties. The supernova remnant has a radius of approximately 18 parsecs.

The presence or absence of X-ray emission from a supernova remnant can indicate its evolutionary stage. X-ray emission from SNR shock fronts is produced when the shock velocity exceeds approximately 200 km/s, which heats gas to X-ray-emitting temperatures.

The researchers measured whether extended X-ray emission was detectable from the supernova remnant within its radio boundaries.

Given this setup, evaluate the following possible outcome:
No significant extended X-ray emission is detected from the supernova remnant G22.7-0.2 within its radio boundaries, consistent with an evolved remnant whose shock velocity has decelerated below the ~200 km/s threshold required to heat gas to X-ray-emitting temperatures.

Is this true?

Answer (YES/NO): YES